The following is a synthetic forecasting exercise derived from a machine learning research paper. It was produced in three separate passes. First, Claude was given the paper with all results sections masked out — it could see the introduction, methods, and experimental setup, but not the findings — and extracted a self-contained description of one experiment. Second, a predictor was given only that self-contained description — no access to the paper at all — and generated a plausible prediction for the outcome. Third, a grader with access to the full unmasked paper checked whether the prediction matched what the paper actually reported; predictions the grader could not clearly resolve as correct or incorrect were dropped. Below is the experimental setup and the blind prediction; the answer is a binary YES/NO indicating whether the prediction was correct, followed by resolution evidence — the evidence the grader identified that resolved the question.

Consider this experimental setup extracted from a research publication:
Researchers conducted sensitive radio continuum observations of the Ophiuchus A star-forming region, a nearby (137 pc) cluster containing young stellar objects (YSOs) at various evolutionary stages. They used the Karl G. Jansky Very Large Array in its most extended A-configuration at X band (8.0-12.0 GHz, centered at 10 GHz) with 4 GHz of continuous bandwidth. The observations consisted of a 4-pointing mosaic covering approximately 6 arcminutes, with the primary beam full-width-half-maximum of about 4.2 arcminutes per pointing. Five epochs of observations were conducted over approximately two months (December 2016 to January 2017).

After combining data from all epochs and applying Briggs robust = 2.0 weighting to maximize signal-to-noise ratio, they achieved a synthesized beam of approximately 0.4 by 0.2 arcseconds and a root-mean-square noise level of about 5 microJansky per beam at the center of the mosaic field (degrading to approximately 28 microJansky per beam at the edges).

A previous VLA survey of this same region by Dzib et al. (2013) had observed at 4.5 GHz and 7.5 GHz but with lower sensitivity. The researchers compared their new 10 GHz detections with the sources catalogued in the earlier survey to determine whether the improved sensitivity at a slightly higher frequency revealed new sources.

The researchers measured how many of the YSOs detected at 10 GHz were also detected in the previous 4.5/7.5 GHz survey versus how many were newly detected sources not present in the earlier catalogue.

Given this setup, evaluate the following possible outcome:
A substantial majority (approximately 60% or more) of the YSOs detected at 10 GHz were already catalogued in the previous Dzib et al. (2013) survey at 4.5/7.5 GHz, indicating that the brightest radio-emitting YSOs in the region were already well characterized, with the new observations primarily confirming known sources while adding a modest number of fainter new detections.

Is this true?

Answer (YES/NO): NO